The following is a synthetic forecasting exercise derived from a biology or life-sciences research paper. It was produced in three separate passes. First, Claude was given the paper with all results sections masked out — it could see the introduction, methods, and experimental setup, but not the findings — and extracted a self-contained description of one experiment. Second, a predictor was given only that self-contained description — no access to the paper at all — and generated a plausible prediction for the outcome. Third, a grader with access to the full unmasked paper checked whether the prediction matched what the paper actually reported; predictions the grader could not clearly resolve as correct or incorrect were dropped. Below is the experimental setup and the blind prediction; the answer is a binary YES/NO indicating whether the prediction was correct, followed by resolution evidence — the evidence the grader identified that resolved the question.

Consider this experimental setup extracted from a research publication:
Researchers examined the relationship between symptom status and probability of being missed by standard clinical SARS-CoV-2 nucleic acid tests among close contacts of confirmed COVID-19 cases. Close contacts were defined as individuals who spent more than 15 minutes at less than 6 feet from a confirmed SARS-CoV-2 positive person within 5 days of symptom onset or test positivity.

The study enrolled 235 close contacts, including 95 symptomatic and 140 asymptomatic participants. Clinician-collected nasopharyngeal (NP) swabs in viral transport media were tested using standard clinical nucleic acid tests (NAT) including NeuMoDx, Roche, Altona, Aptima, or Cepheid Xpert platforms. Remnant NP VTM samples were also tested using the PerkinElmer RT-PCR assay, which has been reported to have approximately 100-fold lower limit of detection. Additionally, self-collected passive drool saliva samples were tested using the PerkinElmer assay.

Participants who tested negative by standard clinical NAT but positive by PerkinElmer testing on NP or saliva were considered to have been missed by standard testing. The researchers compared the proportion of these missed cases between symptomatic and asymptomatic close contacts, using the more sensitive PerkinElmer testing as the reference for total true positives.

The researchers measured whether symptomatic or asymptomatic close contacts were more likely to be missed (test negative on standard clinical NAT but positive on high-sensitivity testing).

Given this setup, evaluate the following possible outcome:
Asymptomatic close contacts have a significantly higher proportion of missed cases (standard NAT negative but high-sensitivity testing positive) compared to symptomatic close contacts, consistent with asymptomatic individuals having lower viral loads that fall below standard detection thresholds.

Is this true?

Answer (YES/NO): YES